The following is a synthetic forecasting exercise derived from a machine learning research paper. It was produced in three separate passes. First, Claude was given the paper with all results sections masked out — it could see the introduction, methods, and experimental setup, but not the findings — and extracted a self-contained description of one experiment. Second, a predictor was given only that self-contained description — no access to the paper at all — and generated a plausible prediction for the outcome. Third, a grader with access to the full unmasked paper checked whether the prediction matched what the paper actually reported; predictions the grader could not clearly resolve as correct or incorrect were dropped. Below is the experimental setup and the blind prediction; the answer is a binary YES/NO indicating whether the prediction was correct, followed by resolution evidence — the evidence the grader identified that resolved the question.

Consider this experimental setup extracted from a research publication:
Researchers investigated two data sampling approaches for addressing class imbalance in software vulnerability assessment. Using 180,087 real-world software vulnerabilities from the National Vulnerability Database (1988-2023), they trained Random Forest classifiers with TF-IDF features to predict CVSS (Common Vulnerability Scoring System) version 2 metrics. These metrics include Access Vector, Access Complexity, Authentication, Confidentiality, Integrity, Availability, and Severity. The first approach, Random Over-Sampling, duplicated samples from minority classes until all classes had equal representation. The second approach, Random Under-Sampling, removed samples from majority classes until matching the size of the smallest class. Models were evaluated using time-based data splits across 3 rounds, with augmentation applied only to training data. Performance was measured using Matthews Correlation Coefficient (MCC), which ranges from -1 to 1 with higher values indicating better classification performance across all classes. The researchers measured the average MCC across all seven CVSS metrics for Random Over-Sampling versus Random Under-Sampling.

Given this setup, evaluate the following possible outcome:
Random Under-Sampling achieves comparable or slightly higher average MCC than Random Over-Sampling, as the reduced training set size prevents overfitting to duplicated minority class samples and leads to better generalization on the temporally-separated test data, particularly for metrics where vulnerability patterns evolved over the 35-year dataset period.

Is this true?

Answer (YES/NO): NO